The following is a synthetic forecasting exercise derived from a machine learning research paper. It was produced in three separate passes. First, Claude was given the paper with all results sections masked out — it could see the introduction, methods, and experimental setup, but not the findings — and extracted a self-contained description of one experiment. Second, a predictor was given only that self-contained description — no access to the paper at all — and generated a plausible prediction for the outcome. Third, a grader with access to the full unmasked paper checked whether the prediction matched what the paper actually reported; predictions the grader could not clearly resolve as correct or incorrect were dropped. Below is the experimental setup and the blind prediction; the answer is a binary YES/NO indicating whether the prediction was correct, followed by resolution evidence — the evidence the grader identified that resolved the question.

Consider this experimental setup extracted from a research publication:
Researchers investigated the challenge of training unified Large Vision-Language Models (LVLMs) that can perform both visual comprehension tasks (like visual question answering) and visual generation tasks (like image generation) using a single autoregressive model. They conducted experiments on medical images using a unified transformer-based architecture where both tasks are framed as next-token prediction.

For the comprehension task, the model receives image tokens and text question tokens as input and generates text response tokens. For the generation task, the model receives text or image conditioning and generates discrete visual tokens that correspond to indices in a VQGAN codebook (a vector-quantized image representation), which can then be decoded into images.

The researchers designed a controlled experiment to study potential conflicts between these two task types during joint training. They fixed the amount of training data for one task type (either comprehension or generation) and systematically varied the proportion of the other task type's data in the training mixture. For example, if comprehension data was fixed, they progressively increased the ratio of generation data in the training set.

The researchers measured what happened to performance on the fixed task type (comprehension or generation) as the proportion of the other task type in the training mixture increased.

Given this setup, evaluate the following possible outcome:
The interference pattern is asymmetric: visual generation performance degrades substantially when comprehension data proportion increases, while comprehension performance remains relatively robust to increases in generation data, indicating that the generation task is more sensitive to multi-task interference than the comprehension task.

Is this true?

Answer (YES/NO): NO